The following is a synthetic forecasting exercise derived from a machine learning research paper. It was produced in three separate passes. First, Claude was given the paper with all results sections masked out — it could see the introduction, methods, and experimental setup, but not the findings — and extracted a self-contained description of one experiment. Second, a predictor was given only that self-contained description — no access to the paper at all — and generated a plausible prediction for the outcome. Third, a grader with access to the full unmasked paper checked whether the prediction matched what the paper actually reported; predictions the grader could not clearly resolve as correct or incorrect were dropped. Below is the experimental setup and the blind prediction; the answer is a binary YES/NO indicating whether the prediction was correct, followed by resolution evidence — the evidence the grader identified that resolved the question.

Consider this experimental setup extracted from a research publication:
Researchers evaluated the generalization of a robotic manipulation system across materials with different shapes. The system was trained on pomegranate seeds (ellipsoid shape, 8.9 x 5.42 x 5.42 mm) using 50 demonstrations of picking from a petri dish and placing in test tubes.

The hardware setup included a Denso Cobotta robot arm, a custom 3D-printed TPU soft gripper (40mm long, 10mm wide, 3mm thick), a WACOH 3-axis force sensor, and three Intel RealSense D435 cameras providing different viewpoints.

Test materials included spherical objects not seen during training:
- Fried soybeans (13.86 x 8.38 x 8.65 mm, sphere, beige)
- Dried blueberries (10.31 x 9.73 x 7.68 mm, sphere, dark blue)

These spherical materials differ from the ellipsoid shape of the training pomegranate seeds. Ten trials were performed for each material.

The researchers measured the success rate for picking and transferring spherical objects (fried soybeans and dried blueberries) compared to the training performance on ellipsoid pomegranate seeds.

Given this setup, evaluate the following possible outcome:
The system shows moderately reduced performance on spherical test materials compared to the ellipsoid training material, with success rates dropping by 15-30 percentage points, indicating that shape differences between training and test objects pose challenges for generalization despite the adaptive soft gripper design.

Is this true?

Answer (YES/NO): YES